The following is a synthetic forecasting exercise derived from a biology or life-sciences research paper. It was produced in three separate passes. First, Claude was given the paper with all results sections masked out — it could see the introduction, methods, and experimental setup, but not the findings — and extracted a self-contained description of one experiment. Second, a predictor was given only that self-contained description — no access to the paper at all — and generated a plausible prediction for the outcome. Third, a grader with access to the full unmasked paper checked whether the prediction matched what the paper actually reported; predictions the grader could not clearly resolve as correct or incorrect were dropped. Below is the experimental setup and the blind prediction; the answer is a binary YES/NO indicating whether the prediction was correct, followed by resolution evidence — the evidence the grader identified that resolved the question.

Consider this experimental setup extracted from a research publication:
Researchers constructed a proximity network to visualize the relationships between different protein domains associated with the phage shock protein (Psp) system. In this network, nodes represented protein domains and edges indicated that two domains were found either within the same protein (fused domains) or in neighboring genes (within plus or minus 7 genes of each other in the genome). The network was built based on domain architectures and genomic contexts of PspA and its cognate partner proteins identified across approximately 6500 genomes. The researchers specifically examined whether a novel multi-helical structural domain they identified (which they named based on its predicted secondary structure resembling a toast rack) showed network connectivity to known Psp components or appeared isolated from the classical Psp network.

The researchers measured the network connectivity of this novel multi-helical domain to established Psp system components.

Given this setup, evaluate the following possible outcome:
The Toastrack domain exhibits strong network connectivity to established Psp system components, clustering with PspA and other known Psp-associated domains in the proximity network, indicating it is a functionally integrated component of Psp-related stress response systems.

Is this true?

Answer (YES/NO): YES